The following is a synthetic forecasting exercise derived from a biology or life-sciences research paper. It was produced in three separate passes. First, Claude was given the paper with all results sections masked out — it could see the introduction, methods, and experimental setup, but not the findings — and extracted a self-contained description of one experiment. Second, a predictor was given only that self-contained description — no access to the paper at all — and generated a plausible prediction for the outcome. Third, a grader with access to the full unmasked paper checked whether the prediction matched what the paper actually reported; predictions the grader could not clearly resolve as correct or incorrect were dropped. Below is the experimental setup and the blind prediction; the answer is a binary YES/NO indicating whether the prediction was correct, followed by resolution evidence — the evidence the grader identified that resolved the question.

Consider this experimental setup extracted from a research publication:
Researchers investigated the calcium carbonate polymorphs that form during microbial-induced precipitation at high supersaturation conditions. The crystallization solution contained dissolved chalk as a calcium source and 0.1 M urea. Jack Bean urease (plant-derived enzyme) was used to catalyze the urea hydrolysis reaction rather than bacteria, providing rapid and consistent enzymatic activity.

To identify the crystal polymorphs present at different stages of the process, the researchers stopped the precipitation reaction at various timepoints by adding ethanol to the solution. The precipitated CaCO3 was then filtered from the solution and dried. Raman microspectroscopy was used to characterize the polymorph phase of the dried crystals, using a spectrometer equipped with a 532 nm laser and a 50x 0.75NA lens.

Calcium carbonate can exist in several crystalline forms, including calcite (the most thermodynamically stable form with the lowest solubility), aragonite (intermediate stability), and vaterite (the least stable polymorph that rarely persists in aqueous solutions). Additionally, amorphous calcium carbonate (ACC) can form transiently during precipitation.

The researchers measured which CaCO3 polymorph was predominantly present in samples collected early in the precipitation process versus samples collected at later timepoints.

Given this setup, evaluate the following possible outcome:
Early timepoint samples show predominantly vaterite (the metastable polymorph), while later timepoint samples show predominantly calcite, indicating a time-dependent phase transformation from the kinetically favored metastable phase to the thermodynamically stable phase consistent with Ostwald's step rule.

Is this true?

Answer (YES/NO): NO